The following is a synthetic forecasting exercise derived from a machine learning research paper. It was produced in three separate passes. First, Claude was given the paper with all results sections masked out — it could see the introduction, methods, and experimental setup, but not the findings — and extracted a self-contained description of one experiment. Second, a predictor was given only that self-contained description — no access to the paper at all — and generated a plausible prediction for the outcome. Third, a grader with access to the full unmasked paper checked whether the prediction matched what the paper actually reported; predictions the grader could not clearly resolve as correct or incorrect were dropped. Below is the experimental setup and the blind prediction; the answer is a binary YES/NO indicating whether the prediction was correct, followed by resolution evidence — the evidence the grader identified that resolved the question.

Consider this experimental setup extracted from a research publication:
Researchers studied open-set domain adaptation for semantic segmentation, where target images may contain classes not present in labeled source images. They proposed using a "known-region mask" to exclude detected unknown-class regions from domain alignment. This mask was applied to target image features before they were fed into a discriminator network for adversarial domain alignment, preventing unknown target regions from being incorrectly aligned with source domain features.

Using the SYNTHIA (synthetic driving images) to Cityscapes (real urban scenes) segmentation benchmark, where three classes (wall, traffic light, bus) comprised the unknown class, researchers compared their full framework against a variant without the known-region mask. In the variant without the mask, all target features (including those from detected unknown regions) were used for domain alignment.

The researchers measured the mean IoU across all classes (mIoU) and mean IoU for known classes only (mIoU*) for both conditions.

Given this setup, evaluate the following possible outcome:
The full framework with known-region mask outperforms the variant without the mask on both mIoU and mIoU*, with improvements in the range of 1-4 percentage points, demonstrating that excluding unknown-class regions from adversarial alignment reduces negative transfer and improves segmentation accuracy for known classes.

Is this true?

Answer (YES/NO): NO